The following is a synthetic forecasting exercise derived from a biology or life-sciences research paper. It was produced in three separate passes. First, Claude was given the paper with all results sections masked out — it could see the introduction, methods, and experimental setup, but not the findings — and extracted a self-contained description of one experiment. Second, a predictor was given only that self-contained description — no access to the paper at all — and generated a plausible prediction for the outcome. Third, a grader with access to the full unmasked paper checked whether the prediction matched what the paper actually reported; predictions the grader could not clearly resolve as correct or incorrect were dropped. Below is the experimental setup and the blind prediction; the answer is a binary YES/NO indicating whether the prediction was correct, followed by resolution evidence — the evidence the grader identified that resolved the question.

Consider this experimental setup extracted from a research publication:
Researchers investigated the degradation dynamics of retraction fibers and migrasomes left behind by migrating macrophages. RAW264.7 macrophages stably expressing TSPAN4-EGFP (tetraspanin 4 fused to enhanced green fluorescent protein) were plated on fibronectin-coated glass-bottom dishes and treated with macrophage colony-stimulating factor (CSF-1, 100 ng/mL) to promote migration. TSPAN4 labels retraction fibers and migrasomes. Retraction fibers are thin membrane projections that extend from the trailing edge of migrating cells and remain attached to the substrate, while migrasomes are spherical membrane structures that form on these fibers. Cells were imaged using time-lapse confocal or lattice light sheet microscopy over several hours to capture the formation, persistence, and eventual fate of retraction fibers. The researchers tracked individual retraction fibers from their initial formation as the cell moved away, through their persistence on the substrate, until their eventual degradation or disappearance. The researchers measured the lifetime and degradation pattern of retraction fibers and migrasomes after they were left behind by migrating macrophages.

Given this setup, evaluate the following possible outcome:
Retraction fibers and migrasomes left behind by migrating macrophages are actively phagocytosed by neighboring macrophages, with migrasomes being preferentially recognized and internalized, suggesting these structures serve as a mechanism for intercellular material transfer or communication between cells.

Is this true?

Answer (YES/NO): NO